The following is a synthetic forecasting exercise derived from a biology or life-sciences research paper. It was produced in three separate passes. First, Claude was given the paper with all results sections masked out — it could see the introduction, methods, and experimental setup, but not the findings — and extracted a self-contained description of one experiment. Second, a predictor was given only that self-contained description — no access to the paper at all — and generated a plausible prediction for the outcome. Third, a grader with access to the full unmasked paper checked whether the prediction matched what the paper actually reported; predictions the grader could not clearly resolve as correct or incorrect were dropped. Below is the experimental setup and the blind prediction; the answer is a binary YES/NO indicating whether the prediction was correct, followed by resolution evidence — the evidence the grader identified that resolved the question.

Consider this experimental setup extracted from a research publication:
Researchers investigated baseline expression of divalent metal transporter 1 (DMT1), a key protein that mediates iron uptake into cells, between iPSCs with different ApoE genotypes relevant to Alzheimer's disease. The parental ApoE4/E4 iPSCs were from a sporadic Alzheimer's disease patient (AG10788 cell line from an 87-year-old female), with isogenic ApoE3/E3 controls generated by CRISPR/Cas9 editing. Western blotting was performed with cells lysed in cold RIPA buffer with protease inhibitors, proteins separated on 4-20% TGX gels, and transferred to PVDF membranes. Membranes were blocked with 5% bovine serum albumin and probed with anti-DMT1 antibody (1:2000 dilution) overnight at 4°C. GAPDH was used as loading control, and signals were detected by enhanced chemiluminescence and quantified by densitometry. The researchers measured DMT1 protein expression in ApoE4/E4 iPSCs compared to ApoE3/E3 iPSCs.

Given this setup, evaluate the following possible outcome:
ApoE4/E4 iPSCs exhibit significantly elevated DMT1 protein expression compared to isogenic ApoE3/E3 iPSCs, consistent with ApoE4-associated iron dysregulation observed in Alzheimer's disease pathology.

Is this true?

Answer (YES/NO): YES